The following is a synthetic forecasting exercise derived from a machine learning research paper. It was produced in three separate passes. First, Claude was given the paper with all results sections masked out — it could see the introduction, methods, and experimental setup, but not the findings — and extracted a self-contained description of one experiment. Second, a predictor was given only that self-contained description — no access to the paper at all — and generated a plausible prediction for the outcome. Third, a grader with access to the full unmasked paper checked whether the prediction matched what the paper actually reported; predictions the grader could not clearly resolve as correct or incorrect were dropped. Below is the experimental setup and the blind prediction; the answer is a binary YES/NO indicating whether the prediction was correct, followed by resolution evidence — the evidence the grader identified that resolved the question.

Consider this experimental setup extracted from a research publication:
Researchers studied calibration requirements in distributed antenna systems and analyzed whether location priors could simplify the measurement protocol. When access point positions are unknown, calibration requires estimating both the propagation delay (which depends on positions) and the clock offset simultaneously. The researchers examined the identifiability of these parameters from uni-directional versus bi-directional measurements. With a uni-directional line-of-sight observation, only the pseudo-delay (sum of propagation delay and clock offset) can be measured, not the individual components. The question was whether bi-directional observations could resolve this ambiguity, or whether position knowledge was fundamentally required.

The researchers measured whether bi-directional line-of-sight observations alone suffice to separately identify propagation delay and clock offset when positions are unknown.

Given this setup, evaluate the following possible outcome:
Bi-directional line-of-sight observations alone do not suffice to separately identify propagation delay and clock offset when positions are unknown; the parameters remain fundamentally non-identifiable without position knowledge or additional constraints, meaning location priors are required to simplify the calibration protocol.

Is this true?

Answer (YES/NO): NO